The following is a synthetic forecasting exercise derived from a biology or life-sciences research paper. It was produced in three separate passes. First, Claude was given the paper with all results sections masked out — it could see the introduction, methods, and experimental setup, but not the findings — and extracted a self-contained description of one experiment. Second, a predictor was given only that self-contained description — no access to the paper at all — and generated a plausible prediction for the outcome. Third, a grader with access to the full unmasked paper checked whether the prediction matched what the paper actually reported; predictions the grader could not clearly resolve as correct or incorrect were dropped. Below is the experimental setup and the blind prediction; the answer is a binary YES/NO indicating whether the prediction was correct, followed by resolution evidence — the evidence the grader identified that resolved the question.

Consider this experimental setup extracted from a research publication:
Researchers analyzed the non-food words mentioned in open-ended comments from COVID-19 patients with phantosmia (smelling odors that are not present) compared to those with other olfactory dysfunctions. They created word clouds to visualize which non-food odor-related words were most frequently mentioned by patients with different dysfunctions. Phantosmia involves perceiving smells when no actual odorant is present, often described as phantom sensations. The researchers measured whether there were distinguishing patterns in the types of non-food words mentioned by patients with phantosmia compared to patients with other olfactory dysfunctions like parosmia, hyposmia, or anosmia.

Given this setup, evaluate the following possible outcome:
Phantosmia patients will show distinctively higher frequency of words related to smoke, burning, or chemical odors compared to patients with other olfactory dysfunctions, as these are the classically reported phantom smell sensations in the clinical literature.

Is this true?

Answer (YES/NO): YES